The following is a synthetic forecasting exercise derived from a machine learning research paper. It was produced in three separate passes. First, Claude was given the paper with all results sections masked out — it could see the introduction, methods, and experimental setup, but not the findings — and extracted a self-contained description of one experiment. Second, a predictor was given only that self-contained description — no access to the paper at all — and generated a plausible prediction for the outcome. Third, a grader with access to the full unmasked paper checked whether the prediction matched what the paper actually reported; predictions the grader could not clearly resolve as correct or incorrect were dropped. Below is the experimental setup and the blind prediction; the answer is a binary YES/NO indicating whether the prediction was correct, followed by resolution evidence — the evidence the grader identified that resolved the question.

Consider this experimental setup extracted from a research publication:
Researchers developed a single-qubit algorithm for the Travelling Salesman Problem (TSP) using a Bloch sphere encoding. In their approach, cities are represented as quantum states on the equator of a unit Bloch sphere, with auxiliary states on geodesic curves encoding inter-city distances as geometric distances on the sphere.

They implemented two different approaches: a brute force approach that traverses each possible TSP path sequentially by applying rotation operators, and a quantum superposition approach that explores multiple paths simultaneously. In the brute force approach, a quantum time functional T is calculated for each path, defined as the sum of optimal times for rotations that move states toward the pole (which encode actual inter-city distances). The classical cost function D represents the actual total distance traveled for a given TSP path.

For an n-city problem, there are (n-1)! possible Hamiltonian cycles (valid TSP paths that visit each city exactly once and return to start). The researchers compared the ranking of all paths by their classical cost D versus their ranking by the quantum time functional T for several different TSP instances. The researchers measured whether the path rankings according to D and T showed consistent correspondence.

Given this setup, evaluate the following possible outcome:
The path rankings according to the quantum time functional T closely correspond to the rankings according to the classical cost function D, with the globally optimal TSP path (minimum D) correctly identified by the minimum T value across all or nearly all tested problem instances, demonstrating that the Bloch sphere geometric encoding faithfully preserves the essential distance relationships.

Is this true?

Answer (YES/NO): YES